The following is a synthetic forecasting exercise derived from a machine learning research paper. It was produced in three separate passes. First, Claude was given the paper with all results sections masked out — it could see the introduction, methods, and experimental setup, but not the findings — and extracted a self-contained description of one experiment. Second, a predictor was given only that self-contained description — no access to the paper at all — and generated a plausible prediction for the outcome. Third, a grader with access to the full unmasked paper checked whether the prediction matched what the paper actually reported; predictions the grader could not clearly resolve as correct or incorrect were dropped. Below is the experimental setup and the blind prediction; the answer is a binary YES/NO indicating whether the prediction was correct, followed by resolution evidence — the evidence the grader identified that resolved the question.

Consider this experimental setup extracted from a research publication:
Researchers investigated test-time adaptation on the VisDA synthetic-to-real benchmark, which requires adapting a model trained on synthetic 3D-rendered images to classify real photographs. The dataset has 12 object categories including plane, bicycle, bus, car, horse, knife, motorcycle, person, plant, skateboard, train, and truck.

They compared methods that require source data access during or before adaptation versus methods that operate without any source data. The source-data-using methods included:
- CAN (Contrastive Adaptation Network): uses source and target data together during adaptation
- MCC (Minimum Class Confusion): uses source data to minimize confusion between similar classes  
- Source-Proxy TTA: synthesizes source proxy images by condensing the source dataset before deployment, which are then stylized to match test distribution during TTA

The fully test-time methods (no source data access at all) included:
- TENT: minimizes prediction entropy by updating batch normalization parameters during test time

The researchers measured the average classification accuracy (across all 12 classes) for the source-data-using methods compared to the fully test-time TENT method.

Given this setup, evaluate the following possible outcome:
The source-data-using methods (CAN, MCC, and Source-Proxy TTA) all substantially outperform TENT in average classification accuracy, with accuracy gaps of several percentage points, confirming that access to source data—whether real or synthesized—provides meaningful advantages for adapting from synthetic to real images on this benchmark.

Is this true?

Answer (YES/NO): NO